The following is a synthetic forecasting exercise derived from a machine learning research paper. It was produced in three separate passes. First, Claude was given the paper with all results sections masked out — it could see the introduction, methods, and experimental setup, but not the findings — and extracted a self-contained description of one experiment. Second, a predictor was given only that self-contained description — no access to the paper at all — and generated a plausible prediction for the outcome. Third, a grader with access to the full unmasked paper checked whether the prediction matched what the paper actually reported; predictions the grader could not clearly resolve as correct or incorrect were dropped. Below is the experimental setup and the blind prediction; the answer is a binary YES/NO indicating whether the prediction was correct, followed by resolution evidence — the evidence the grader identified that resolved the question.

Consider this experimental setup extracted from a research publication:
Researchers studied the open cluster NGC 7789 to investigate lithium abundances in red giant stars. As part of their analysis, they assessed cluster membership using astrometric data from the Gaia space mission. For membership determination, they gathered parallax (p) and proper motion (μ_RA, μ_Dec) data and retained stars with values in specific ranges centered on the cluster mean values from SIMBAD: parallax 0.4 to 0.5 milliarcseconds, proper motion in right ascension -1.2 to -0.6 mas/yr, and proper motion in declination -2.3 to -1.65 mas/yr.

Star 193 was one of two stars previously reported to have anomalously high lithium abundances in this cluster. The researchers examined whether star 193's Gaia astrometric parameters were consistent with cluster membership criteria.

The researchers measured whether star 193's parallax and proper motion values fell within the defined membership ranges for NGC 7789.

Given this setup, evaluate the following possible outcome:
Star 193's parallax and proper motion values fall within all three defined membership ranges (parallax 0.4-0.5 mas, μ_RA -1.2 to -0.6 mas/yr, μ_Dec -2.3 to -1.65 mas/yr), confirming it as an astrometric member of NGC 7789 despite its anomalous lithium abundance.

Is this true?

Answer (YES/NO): NO